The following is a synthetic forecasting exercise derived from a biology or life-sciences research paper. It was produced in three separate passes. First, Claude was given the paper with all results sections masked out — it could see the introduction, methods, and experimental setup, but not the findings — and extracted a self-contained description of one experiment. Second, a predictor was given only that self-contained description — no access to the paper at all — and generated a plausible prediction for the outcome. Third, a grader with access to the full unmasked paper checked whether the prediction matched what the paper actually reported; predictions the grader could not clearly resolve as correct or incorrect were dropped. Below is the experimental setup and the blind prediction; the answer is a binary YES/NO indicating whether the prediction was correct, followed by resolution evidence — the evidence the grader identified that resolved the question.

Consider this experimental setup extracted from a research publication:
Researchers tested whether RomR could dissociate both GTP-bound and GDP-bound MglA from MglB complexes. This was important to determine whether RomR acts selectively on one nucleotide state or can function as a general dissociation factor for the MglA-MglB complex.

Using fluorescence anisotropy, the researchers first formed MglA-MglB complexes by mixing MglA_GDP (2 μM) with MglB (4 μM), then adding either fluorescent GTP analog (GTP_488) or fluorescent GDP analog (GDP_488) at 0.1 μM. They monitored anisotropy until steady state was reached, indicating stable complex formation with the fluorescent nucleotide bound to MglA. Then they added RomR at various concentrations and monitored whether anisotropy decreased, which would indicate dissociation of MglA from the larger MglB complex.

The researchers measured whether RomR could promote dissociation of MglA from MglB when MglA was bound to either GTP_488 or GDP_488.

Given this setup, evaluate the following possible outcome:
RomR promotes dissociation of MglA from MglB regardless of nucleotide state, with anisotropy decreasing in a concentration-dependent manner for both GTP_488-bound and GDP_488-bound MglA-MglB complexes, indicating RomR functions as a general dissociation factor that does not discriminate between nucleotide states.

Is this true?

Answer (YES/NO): YES